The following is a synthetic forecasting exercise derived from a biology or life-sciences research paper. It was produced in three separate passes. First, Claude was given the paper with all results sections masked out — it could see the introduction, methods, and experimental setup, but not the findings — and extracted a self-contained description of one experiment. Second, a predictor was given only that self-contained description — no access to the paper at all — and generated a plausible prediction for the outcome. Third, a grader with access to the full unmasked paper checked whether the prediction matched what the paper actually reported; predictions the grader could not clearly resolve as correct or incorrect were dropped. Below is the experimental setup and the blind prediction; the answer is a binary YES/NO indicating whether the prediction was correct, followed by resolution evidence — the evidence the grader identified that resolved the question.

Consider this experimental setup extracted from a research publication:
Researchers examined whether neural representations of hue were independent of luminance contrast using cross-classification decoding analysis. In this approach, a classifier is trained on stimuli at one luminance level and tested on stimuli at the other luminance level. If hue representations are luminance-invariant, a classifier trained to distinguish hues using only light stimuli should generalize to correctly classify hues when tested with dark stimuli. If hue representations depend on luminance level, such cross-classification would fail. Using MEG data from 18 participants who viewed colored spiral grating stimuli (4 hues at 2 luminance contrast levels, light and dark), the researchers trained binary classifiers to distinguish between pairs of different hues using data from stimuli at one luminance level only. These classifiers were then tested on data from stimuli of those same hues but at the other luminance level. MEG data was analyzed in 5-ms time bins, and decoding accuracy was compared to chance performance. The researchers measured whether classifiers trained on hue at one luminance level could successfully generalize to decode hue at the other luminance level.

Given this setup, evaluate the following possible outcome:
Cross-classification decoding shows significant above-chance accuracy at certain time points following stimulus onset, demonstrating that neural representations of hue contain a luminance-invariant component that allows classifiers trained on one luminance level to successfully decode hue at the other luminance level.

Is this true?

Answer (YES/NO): YES